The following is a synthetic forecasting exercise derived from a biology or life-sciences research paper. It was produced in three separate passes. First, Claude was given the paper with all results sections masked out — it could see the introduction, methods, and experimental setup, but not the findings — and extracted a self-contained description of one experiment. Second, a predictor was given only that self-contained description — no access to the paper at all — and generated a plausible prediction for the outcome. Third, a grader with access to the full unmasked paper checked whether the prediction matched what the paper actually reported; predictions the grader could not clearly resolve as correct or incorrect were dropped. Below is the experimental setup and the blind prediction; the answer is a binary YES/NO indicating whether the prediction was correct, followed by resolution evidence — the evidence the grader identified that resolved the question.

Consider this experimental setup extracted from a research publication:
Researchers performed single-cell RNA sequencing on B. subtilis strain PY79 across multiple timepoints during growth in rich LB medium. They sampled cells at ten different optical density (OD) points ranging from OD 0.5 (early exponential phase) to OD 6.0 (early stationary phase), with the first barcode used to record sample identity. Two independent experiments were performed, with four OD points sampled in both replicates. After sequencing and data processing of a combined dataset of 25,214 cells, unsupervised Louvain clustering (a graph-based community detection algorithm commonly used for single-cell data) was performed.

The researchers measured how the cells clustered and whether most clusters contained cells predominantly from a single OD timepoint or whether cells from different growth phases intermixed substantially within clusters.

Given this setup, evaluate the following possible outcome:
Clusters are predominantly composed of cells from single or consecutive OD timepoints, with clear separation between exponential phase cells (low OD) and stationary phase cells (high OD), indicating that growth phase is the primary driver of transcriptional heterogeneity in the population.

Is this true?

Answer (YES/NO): YES